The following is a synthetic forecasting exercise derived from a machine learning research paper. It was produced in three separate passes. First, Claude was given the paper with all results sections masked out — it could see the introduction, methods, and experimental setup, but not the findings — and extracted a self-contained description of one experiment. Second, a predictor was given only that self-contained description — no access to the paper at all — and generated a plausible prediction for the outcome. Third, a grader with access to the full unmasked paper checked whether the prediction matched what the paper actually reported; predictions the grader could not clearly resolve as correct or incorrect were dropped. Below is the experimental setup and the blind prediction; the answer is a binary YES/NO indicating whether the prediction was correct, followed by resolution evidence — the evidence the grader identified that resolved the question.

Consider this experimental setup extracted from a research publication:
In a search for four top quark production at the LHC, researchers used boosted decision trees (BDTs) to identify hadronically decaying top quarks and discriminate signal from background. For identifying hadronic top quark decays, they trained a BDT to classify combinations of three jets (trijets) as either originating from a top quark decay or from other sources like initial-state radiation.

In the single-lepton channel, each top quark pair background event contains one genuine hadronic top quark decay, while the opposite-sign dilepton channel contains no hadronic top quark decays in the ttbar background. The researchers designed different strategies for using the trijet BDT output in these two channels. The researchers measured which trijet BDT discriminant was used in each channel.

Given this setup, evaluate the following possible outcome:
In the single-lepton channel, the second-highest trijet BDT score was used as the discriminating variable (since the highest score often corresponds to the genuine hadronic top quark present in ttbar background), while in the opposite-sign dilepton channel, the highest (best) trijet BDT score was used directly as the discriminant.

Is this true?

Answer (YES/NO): YES